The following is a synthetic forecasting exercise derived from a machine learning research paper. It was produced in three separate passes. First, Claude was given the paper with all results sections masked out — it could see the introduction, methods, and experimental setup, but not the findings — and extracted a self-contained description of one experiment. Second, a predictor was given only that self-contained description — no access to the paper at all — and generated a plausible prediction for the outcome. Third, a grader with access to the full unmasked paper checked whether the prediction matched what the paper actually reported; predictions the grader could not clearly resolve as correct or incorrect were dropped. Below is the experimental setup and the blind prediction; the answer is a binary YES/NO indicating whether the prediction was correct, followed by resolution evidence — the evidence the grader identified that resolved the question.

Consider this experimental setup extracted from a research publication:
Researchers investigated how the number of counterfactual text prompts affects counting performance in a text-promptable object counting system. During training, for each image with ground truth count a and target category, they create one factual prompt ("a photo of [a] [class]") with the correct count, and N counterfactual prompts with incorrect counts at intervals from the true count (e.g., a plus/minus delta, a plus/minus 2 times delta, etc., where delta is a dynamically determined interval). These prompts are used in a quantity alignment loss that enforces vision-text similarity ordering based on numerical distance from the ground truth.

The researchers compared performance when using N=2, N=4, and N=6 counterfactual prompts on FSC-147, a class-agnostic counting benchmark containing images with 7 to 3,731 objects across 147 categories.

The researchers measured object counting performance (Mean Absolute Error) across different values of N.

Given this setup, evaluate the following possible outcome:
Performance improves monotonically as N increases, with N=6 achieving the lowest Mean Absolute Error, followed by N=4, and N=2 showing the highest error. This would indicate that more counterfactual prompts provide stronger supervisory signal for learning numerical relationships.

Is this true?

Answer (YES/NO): NO